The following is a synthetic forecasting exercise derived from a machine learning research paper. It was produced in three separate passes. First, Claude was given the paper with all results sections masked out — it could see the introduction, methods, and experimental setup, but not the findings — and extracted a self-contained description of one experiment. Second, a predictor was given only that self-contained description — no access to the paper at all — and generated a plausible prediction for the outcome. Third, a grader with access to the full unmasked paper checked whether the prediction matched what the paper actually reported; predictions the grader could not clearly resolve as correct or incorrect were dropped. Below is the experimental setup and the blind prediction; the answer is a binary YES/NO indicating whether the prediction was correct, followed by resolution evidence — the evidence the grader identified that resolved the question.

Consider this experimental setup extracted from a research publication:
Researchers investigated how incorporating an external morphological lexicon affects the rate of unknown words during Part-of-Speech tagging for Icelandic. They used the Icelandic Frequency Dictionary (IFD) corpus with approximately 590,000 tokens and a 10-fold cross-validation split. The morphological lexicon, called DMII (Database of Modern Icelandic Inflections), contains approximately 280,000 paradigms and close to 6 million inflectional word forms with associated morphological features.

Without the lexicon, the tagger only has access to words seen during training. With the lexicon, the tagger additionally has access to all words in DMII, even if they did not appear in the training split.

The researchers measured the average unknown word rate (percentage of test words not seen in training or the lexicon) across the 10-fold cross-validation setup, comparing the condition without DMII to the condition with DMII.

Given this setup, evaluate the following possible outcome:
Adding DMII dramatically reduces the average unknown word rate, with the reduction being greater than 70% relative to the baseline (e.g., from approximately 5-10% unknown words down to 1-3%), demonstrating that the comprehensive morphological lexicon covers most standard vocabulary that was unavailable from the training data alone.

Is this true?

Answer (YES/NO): YES